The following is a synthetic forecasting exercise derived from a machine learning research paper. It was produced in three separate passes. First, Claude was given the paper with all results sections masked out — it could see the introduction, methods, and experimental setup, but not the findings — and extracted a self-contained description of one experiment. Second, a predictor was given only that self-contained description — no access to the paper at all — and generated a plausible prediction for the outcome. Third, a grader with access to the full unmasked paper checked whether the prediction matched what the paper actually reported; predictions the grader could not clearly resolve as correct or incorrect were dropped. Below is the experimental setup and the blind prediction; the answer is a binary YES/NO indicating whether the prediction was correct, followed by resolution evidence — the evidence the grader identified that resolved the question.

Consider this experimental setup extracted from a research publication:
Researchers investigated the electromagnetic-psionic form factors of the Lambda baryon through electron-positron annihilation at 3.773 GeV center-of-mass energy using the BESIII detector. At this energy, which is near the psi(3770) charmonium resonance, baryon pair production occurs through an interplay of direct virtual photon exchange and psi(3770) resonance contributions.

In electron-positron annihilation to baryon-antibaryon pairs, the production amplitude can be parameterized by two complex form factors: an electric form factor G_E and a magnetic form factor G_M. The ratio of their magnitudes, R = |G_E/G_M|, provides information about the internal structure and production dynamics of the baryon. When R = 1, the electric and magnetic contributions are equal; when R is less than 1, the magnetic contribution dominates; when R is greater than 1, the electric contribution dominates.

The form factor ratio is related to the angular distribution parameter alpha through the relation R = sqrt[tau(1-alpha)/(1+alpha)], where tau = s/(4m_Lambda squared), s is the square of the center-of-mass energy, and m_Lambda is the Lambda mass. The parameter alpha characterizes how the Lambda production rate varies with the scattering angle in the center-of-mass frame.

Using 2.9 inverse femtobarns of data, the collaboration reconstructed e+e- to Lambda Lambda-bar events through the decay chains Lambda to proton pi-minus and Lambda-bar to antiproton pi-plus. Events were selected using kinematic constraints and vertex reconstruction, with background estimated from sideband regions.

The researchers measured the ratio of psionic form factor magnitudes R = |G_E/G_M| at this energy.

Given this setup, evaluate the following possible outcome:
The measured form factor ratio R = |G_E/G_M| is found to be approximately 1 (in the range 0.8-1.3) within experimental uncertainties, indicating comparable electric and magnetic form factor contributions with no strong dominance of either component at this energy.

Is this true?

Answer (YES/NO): NO